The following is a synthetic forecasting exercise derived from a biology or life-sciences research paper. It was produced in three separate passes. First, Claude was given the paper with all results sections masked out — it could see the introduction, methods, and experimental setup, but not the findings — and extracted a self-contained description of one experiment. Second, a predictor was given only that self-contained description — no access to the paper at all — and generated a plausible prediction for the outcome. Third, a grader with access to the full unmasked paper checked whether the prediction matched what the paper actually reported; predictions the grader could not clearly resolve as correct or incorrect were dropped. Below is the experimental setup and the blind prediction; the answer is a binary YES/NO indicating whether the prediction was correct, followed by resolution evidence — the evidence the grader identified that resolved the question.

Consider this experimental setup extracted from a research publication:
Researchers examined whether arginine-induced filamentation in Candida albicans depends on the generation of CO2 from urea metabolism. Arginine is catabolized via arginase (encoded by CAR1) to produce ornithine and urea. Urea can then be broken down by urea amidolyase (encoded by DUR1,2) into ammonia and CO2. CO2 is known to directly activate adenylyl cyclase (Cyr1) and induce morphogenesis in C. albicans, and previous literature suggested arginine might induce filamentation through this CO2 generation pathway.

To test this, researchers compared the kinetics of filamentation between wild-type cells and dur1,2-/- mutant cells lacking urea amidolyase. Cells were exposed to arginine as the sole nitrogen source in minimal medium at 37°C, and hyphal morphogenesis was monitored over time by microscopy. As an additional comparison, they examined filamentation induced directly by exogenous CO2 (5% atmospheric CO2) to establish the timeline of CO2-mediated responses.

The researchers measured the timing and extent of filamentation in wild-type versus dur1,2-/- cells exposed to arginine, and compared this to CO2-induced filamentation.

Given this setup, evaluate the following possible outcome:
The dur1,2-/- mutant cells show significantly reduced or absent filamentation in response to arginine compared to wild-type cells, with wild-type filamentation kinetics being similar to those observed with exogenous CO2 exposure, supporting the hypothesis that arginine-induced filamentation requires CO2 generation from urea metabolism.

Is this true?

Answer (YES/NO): NO